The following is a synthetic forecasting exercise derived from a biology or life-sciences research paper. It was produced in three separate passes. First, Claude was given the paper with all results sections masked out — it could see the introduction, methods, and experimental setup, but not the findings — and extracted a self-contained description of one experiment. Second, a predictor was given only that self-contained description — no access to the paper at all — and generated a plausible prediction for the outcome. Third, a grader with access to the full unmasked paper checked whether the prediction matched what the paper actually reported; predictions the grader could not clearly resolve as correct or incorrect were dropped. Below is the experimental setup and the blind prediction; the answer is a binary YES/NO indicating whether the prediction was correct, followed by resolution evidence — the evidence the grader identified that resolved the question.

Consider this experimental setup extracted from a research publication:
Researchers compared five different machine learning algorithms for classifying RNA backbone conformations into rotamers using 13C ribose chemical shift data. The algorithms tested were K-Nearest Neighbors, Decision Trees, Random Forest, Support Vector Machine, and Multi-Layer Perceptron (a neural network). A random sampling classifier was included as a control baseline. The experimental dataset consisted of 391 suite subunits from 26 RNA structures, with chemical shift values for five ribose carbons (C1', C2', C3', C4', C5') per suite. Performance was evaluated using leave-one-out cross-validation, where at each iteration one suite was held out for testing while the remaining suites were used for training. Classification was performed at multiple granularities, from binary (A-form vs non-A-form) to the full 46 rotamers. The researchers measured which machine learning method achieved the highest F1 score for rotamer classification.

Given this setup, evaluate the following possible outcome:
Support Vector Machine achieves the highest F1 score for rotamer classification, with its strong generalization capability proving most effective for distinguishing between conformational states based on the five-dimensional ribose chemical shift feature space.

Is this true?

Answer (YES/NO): NO